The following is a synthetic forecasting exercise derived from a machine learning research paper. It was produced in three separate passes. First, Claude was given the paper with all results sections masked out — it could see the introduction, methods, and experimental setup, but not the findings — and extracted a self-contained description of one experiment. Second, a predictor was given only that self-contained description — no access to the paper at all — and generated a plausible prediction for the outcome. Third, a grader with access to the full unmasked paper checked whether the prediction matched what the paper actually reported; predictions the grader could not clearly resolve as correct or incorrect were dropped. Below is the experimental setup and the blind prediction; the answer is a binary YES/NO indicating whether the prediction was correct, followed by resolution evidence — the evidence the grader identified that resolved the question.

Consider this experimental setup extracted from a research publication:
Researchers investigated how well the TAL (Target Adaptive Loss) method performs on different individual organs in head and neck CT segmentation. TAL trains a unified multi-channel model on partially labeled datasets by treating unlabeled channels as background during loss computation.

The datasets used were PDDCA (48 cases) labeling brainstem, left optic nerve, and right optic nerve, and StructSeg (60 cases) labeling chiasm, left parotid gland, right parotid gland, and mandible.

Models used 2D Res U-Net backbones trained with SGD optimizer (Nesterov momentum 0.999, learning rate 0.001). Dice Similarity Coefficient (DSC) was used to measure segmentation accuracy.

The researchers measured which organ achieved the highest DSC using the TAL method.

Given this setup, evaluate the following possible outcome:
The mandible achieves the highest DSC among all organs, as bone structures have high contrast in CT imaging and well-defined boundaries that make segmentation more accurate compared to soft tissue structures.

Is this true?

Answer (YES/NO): YES